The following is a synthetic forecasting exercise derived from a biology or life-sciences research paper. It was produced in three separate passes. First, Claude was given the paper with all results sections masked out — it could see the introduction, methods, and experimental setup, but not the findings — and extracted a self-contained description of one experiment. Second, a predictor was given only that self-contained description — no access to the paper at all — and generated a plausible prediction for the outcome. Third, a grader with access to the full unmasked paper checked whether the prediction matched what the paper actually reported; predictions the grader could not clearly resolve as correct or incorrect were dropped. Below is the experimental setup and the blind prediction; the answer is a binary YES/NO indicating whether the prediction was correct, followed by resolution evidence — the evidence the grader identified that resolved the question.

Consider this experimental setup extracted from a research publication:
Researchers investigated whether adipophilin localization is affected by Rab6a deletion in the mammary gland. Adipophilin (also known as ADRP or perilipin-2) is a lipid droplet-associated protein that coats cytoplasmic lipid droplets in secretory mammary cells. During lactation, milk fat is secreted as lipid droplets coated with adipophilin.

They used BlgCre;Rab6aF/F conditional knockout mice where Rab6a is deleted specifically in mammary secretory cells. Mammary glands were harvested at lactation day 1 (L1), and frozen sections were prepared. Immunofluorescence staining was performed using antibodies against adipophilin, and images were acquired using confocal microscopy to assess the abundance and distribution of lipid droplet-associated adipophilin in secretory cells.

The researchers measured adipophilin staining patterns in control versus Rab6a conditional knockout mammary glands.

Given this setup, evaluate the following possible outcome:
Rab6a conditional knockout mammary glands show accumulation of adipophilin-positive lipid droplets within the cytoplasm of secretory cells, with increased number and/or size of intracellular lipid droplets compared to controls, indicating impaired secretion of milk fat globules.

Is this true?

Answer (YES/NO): YES